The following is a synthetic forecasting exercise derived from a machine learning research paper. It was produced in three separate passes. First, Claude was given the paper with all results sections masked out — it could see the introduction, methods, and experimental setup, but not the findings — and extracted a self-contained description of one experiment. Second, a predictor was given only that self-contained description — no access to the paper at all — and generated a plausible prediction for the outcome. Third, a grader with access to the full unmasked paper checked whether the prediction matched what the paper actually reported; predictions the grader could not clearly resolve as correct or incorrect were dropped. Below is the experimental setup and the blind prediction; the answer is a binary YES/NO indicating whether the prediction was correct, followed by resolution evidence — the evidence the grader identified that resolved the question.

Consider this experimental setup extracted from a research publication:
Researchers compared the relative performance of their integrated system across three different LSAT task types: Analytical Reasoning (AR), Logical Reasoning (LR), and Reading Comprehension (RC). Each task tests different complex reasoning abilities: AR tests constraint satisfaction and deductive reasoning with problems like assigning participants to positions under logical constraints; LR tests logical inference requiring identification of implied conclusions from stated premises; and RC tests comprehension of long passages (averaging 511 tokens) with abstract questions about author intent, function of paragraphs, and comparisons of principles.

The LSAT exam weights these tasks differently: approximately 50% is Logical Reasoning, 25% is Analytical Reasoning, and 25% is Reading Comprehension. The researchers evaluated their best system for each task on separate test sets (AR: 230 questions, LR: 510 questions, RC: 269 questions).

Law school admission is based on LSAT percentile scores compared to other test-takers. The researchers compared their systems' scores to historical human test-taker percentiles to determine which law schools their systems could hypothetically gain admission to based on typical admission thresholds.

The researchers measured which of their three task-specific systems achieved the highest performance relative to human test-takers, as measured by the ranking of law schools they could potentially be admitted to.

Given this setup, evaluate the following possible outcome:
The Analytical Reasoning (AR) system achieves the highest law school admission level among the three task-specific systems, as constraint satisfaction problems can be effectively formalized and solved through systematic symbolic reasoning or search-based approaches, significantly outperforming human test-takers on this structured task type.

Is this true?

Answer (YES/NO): NO